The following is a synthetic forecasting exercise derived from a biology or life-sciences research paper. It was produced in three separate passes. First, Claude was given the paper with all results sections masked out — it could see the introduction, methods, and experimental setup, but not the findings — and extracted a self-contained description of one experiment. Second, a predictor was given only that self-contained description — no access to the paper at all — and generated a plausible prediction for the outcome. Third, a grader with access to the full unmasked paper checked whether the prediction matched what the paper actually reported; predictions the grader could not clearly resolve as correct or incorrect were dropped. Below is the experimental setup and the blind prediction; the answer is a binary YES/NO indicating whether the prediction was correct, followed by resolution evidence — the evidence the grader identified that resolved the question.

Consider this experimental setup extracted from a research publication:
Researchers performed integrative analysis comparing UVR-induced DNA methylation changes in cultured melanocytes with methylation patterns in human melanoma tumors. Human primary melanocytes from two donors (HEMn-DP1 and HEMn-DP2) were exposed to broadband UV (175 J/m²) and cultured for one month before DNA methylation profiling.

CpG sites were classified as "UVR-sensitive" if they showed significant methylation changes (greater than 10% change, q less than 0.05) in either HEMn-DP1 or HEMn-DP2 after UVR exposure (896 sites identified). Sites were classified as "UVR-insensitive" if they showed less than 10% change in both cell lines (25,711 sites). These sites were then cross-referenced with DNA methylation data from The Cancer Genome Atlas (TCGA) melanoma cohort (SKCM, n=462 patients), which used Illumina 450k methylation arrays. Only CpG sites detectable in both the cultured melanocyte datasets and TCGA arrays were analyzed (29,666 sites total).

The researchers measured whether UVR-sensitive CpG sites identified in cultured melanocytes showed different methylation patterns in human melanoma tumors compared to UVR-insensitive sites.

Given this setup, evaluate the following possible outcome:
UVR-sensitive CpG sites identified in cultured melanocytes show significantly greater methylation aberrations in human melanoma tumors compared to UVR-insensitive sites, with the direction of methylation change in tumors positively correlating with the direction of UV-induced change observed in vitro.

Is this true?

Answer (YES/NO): NO